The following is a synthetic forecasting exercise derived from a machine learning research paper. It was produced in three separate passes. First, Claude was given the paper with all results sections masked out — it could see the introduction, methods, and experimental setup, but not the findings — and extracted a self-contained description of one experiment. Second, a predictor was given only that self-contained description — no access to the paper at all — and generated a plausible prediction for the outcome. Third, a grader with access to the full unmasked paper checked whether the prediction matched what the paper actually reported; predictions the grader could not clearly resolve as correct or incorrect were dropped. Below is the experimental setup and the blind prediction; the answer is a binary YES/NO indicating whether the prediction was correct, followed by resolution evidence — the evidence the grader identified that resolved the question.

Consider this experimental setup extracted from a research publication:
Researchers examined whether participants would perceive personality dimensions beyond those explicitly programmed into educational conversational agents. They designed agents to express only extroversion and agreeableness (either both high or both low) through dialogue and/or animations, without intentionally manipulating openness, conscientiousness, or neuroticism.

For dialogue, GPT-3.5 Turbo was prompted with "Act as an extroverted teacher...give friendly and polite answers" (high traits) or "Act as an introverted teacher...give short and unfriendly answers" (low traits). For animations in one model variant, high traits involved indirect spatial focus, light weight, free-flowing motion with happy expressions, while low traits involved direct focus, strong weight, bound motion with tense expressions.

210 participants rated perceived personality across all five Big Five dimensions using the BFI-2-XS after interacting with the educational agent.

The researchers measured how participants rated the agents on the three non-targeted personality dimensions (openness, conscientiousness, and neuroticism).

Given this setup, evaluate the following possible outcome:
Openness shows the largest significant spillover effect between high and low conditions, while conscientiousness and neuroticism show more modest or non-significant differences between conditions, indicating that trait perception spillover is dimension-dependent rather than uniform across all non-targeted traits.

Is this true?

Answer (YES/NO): NO